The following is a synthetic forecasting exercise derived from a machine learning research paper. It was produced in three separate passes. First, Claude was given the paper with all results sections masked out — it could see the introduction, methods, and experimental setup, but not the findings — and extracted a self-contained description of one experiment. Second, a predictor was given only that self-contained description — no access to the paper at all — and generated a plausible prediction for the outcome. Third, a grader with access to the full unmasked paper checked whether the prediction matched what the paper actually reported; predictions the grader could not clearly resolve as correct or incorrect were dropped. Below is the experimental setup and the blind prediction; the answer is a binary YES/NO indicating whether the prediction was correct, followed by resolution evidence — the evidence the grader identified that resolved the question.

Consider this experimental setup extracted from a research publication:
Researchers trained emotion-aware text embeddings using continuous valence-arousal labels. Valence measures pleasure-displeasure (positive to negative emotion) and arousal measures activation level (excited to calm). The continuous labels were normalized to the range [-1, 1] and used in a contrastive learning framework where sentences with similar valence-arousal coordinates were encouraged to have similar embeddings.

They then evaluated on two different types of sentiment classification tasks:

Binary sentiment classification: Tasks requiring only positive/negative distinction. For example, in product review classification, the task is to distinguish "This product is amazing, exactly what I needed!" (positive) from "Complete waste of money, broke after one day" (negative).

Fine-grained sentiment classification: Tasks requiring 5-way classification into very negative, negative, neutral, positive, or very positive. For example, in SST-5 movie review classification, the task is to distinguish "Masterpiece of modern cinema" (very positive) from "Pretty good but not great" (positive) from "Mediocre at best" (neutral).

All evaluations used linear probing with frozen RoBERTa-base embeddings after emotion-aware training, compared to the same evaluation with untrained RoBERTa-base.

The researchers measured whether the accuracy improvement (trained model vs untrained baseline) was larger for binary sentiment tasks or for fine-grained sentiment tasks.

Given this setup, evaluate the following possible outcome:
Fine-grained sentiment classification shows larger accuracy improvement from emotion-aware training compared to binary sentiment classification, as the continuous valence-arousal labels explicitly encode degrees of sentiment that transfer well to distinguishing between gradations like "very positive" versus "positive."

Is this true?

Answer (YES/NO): YES